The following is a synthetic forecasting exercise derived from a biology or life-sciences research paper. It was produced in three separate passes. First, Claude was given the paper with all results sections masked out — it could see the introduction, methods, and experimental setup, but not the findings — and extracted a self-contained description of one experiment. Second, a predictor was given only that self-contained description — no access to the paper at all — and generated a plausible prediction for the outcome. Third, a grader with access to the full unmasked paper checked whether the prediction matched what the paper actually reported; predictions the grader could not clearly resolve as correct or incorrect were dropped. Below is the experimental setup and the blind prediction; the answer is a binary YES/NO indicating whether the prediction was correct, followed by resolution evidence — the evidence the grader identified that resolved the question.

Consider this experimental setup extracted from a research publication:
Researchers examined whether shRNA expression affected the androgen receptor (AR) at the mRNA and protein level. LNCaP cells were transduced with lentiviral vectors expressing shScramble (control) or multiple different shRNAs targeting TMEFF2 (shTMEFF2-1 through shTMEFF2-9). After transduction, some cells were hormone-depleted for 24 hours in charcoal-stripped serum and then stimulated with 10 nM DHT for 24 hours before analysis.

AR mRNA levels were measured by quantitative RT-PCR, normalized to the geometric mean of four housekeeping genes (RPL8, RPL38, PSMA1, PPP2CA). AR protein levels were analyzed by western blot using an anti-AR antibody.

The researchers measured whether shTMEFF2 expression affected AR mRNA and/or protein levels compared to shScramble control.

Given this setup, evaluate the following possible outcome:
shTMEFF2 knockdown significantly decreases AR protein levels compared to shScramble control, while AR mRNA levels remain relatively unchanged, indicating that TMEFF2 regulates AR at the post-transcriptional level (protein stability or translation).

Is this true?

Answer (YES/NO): NO